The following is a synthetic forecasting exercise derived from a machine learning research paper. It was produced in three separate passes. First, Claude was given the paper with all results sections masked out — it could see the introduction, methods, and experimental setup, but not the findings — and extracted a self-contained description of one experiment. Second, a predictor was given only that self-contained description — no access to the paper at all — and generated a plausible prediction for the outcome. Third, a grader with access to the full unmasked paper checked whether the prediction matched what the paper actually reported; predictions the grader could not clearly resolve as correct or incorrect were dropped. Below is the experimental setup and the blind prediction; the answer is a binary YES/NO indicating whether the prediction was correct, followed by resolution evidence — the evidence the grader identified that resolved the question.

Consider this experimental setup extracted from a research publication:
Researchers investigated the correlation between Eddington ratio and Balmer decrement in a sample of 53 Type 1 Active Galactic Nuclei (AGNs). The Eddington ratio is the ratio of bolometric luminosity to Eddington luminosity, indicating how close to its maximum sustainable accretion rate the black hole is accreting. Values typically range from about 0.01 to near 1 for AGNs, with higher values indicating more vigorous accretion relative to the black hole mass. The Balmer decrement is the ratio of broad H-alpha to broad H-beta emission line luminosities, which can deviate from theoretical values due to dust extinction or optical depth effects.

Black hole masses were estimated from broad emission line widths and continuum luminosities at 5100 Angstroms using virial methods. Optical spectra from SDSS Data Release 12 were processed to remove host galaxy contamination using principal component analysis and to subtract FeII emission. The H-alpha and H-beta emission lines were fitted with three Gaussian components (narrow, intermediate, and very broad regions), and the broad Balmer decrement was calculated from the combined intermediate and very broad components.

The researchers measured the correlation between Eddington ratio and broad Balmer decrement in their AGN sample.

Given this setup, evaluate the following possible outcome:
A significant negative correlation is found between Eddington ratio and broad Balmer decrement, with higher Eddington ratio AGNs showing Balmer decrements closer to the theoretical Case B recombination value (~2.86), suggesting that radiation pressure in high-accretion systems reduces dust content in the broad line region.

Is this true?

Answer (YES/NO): YES